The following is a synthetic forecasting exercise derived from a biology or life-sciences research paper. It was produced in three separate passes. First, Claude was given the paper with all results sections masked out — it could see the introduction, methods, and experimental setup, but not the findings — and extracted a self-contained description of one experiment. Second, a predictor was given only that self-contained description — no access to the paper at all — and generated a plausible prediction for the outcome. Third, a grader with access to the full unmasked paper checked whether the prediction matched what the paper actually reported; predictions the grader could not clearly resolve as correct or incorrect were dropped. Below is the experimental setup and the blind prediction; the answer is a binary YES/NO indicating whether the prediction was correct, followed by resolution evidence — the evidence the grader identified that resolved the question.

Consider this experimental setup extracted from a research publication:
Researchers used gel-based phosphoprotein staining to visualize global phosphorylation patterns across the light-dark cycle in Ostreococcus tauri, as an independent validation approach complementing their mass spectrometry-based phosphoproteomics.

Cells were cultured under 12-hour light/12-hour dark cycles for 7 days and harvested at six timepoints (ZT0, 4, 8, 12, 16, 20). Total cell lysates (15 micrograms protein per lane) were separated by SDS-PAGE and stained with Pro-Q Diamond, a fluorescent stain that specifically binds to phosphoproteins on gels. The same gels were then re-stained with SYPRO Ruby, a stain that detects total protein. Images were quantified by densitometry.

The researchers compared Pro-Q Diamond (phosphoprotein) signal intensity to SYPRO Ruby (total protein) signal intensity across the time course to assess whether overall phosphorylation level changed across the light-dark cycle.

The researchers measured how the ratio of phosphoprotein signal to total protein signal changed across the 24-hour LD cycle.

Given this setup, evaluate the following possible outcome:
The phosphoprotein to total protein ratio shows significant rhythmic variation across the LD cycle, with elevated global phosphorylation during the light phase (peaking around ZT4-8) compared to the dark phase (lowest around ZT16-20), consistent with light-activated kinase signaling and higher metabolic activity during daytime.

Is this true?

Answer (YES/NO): NO